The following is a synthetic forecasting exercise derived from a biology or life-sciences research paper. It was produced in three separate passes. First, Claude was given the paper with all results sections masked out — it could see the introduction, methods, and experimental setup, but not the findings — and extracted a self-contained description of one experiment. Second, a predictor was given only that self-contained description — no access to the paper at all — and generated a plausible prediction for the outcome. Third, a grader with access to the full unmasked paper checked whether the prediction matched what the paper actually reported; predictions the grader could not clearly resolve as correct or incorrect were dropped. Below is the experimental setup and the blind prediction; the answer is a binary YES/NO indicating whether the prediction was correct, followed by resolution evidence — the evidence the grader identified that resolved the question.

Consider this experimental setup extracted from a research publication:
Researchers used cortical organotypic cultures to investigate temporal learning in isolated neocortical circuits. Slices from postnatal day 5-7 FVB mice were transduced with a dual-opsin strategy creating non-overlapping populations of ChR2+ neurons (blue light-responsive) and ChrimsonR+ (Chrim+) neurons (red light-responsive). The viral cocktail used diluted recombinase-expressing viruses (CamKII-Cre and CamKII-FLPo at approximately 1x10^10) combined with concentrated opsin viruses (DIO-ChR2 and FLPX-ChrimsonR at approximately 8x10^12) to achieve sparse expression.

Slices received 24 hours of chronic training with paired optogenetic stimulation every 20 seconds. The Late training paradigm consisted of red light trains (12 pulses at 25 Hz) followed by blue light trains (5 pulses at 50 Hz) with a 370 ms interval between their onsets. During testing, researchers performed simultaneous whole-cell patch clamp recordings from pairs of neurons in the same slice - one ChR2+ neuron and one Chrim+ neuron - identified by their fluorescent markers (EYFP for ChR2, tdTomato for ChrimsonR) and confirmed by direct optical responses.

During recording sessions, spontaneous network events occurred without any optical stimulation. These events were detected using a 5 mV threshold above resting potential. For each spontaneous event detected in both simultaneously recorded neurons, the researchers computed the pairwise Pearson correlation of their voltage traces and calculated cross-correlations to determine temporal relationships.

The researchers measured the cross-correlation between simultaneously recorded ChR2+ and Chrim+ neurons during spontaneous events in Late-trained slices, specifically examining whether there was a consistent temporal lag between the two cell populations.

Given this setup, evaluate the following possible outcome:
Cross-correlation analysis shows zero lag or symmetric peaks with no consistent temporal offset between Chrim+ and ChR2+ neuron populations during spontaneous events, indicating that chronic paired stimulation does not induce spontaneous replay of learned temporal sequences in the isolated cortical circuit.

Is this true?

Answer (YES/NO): NO